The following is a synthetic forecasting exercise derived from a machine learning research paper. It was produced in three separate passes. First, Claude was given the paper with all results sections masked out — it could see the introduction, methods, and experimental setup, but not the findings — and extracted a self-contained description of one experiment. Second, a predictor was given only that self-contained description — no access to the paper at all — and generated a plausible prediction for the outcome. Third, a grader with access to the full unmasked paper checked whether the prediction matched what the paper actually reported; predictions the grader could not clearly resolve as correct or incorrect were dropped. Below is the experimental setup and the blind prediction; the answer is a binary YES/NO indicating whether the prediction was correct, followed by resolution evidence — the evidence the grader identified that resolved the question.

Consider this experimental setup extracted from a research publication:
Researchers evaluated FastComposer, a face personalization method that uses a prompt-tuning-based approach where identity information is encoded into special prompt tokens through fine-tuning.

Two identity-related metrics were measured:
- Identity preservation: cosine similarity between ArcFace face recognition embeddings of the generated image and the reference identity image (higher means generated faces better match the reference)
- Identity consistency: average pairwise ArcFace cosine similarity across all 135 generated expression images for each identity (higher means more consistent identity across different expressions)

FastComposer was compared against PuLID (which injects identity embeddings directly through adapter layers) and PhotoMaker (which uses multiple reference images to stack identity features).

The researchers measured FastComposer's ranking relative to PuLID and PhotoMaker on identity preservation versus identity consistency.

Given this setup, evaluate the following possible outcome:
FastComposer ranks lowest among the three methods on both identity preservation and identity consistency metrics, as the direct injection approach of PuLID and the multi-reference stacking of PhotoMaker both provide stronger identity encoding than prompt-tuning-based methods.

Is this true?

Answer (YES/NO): NO